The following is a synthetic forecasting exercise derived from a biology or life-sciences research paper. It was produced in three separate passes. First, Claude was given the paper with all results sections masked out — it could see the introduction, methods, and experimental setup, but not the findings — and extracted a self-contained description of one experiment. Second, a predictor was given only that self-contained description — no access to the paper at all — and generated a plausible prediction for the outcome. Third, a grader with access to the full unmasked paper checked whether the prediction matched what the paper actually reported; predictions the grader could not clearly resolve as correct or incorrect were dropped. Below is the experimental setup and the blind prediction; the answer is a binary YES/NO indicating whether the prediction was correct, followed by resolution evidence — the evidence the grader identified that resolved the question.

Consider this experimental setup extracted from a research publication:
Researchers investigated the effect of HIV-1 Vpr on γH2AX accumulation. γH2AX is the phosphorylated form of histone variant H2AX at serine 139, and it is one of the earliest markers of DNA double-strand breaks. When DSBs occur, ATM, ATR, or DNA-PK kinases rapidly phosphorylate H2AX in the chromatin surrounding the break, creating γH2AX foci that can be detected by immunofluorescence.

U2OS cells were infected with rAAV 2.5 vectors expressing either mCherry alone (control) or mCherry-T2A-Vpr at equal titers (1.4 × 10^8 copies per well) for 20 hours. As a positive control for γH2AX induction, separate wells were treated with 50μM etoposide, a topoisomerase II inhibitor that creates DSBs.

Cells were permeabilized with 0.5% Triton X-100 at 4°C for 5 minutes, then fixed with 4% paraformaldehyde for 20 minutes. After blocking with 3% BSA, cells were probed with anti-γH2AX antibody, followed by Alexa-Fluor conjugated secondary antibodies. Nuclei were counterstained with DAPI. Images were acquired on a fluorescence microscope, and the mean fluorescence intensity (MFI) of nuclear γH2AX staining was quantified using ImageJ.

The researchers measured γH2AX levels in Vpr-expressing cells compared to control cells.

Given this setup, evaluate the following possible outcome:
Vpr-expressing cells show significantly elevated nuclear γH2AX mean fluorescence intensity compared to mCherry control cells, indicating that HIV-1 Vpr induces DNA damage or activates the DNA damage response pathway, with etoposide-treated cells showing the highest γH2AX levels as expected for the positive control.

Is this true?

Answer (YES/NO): YES